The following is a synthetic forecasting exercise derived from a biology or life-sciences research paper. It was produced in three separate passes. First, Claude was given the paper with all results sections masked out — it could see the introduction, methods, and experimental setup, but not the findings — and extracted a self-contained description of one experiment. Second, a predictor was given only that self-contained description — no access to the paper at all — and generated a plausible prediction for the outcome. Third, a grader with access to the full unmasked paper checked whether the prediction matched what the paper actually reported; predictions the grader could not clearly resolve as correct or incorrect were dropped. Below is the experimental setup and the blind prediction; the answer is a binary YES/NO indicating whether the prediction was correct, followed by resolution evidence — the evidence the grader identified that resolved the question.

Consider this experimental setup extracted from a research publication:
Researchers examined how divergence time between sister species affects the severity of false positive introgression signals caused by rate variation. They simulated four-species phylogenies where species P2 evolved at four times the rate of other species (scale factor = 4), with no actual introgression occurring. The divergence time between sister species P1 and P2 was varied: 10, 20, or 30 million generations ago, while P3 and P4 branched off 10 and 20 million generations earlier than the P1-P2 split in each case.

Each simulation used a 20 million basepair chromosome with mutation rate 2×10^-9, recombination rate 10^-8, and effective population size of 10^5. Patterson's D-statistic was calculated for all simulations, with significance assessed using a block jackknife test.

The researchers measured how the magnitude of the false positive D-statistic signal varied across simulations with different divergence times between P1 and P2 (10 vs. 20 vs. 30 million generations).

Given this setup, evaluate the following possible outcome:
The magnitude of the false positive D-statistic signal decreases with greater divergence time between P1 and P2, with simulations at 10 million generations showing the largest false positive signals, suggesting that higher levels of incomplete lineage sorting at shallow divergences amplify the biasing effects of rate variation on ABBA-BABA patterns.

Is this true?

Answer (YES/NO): NO